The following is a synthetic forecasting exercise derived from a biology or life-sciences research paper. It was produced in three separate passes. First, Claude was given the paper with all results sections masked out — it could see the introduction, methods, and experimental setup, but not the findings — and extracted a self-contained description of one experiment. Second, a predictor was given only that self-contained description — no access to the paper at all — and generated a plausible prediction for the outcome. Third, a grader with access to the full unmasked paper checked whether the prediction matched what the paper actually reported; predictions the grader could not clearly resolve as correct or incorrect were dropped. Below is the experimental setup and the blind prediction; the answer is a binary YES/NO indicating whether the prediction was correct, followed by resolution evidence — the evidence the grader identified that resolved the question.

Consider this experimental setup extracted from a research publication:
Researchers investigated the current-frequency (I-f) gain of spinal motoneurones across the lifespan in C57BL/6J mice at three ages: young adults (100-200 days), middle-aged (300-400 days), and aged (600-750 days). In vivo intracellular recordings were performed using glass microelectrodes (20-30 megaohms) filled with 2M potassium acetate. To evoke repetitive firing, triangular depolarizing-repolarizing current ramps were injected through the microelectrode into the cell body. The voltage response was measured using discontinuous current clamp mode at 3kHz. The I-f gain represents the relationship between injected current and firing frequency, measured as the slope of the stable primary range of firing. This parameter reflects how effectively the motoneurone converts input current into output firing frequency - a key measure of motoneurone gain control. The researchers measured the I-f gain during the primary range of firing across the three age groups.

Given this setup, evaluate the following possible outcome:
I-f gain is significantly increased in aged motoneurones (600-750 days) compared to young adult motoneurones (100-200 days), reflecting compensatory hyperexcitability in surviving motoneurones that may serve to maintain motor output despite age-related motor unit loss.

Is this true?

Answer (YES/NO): NO